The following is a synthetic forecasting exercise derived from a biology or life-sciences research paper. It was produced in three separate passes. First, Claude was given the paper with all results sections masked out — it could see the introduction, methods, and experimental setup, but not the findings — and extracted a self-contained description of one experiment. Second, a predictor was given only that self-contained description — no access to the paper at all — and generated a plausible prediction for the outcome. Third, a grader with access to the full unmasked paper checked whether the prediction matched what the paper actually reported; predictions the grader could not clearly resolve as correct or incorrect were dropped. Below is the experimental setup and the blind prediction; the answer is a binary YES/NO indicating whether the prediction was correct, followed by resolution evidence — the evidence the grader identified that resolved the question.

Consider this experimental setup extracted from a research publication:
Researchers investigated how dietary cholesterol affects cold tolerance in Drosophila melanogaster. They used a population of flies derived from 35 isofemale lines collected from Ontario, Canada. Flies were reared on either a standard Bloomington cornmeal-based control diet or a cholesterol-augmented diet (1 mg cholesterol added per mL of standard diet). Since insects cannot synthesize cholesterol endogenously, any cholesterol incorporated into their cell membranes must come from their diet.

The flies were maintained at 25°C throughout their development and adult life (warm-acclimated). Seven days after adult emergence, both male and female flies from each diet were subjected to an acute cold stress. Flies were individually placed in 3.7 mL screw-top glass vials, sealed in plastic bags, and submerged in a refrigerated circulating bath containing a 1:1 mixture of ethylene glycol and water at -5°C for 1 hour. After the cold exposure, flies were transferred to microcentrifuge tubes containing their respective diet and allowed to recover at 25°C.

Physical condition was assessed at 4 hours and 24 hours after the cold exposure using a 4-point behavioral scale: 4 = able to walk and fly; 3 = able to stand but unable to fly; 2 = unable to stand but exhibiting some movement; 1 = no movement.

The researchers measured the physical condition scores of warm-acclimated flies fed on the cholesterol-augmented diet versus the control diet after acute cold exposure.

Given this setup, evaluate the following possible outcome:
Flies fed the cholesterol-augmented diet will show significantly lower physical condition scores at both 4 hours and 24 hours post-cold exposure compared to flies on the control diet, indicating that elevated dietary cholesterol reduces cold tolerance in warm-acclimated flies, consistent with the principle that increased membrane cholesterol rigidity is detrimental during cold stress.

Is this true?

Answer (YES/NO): NO